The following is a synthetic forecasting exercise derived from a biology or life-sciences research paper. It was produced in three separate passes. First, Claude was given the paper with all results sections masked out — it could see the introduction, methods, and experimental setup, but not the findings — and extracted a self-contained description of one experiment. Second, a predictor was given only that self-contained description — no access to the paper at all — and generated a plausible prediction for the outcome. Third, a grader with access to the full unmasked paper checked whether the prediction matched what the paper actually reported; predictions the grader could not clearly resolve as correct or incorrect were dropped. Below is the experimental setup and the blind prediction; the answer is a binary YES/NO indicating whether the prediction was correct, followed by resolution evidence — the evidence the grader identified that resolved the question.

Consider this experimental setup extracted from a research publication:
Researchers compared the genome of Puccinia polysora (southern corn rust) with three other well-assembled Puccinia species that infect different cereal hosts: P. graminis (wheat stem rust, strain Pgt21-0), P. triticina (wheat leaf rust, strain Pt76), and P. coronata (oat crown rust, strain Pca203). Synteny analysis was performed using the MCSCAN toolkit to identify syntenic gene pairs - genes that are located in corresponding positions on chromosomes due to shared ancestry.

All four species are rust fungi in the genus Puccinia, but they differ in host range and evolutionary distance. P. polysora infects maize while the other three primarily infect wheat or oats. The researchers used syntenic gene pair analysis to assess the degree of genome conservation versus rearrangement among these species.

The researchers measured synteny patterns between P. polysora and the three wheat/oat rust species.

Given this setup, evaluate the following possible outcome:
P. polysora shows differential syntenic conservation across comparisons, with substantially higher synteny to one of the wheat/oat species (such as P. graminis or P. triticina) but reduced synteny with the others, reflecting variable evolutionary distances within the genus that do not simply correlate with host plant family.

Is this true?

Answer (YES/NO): NO